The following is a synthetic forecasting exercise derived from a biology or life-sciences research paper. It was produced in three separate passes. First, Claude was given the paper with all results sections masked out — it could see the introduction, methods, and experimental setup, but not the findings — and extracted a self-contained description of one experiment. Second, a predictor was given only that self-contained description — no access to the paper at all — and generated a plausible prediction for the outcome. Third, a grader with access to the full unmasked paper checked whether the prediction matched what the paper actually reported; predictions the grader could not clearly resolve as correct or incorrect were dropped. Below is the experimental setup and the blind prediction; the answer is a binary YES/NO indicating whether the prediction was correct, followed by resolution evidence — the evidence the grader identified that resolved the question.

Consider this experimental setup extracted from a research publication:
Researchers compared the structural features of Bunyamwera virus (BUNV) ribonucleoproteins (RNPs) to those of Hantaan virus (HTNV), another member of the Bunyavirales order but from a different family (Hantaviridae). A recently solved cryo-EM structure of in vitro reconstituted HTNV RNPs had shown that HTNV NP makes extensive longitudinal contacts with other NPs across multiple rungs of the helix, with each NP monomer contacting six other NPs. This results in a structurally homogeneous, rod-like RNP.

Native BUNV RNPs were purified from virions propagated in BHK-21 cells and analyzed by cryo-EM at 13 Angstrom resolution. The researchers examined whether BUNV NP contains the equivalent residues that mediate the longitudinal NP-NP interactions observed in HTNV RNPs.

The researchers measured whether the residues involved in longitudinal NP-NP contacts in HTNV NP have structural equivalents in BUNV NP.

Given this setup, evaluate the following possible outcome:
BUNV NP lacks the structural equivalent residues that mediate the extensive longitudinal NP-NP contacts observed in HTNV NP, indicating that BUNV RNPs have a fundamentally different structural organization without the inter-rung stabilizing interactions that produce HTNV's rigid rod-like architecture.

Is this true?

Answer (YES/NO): YES